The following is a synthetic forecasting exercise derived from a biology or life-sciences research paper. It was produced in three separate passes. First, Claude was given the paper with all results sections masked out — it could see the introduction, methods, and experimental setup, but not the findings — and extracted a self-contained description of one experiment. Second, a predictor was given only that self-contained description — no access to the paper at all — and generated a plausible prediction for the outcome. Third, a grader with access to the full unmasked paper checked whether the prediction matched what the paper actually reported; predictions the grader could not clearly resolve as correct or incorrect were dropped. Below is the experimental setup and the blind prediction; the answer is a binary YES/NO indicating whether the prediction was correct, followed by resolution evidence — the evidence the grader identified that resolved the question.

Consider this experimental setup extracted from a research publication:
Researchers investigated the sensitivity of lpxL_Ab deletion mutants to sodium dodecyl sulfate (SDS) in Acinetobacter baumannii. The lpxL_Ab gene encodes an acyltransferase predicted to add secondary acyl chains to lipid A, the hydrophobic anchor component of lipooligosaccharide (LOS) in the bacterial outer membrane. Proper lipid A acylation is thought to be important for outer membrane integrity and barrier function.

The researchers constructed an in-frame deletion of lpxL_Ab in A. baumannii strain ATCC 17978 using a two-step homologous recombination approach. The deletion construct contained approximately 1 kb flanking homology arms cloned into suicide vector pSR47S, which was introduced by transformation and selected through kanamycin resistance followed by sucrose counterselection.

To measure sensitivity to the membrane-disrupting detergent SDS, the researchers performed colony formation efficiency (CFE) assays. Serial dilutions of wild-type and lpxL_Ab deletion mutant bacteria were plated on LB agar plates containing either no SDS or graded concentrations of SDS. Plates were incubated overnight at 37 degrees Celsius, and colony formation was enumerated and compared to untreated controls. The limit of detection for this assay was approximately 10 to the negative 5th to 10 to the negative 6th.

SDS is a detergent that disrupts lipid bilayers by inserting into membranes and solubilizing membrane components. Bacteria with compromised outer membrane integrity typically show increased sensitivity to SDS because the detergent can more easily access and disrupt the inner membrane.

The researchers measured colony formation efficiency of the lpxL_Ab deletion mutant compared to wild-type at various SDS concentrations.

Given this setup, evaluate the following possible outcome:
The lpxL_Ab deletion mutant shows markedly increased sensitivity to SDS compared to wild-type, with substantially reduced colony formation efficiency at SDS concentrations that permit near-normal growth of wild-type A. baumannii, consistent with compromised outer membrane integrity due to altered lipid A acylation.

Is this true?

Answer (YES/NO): NO